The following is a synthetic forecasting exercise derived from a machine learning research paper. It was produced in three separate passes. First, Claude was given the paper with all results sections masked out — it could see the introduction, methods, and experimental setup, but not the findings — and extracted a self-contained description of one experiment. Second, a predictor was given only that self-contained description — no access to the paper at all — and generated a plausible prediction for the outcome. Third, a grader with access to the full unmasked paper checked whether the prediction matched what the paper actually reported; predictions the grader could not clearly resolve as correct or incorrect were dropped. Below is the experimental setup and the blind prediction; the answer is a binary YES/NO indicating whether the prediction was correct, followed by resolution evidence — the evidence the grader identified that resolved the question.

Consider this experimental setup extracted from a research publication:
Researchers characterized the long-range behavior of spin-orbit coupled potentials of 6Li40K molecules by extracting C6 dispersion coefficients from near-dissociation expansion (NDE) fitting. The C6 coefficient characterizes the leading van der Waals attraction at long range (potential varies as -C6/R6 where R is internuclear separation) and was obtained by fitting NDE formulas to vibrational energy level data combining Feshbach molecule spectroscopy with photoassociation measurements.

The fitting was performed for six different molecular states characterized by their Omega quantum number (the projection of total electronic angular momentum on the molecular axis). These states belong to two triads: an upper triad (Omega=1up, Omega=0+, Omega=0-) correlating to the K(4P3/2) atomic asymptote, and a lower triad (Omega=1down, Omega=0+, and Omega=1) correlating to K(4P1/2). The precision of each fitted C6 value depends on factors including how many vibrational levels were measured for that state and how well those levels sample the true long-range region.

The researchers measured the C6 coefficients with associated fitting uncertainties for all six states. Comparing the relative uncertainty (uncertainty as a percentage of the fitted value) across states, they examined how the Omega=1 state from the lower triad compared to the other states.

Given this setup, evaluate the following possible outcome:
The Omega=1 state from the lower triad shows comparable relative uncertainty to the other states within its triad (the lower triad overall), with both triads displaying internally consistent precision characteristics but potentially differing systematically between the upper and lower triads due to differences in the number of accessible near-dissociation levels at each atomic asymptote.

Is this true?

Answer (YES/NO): NO